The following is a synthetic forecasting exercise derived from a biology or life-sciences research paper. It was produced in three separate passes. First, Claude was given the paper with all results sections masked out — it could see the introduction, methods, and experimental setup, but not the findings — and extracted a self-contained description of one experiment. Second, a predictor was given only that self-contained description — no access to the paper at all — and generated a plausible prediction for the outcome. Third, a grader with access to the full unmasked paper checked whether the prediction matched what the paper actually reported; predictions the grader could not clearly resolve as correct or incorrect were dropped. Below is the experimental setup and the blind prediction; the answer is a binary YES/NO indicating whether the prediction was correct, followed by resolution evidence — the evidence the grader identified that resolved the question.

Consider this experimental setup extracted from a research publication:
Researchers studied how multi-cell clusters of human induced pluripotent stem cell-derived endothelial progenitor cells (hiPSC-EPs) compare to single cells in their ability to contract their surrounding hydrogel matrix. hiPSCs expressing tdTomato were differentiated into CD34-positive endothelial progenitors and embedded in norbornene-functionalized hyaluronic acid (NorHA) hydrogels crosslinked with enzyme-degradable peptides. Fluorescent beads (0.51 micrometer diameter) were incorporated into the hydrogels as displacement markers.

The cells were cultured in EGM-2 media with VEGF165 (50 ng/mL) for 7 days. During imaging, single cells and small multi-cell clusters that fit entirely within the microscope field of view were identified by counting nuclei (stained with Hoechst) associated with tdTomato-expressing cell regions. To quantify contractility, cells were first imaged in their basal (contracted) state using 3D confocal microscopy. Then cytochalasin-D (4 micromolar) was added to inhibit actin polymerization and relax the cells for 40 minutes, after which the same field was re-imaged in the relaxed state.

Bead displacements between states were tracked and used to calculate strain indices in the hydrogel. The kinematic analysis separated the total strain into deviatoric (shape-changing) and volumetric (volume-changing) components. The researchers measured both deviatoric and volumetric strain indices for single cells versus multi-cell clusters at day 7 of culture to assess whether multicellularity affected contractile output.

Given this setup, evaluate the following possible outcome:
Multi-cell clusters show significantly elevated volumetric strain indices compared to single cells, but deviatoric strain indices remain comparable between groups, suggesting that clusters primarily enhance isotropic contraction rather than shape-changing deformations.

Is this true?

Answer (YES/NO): NO